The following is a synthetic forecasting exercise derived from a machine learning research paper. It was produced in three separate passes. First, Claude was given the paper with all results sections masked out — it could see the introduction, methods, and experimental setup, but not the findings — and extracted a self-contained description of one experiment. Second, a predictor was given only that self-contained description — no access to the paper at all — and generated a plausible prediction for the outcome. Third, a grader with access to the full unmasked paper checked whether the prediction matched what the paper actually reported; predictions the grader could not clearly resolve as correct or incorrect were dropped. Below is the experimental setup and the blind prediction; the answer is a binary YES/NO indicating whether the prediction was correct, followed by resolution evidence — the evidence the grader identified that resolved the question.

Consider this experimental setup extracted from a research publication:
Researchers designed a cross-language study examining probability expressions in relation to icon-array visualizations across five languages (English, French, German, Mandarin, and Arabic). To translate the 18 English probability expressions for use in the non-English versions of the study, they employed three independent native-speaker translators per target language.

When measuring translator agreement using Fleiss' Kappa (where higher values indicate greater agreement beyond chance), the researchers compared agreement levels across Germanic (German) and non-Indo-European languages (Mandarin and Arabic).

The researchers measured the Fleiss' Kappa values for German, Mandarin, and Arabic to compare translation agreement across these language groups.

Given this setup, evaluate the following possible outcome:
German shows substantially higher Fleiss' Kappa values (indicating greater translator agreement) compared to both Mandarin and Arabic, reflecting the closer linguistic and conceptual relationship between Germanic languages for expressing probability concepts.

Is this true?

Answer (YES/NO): YES